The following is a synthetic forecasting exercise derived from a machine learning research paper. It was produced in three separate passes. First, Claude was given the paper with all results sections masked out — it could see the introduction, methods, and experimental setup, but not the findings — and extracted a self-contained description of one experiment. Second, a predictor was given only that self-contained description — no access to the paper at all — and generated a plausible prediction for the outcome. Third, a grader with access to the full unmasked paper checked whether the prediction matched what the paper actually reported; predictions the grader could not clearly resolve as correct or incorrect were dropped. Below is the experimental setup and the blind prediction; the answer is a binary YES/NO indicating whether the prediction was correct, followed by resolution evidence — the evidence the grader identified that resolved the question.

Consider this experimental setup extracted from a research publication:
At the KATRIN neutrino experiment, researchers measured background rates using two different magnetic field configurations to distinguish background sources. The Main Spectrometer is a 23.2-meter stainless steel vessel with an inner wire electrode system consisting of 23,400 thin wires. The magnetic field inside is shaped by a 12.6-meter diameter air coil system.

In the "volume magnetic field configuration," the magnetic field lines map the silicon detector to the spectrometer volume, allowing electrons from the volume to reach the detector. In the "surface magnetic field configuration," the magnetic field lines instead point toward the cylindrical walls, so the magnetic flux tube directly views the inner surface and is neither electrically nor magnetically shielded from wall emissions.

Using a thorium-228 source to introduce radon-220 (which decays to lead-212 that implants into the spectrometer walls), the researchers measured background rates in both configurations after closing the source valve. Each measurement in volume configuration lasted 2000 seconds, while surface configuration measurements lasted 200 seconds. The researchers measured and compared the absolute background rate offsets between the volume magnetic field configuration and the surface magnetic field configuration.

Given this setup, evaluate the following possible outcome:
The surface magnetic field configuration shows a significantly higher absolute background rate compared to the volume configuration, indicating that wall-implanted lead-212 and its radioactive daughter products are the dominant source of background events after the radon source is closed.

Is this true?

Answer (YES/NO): YES